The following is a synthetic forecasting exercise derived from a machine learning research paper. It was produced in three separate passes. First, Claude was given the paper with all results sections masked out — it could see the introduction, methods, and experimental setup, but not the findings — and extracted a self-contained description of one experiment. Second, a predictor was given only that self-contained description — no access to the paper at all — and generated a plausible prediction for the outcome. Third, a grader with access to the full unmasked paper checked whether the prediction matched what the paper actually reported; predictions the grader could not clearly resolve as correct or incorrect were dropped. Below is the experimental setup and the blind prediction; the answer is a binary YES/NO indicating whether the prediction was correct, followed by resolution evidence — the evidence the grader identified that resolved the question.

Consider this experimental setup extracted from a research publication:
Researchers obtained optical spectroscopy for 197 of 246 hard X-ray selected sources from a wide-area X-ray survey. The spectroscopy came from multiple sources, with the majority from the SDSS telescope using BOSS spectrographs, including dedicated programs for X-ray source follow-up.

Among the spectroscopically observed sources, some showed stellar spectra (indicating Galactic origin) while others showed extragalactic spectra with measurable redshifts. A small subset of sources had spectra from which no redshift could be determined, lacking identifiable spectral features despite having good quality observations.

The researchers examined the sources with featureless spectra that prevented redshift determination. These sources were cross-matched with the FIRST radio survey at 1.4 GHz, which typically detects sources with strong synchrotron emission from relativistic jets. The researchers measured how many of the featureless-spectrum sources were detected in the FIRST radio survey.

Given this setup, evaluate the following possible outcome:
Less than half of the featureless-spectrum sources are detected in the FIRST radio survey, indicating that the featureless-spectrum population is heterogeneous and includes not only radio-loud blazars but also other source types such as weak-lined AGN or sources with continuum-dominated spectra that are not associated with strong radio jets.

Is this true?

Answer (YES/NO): NO